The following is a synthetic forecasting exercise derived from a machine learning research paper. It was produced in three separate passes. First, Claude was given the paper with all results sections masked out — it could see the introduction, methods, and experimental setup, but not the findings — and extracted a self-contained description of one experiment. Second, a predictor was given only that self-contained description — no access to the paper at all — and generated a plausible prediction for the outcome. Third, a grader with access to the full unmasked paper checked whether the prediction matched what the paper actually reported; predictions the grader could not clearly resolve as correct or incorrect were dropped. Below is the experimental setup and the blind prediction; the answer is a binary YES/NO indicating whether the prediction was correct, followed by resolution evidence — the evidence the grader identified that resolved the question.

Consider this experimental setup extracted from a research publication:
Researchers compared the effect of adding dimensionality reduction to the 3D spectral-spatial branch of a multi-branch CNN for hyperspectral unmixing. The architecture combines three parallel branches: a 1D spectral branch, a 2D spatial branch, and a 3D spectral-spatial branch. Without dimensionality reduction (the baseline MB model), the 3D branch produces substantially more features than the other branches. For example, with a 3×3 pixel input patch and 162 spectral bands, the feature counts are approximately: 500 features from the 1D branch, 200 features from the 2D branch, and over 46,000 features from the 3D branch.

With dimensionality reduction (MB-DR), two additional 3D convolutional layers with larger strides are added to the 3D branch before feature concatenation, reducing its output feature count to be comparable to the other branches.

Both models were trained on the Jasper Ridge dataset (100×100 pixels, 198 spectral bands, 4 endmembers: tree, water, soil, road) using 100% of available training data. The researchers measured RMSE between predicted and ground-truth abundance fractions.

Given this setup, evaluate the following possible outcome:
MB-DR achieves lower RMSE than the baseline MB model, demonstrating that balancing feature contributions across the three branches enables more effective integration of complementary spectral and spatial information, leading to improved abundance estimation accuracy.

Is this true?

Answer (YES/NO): NO